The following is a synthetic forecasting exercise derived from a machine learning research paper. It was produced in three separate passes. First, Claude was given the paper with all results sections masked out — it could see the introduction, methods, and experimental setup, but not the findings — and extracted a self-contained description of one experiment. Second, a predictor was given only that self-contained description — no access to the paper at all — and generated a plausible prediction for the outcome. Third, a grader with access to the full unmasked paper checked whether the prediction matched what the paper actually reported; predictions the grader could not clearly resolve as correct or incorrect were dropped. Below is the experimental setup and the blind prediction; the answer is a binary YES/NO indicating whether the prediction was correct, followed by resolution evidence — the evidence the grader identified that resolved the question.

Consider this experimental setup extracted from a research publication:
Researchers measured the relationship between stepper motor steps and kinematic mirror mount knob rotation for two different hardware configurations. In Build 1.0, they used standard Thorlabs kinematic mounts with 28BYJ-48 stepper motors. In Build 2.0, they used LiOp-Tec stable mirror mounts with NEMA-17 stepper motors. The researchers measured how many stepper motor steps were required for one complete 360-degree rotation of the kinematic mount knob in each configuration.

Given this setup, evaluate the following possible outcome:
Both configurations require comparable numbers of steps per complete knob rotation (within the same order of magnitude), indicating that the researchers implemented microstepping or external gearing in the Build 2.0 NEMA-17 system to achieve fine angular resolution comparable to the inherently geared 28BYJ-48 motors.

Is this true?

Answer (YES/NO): NO